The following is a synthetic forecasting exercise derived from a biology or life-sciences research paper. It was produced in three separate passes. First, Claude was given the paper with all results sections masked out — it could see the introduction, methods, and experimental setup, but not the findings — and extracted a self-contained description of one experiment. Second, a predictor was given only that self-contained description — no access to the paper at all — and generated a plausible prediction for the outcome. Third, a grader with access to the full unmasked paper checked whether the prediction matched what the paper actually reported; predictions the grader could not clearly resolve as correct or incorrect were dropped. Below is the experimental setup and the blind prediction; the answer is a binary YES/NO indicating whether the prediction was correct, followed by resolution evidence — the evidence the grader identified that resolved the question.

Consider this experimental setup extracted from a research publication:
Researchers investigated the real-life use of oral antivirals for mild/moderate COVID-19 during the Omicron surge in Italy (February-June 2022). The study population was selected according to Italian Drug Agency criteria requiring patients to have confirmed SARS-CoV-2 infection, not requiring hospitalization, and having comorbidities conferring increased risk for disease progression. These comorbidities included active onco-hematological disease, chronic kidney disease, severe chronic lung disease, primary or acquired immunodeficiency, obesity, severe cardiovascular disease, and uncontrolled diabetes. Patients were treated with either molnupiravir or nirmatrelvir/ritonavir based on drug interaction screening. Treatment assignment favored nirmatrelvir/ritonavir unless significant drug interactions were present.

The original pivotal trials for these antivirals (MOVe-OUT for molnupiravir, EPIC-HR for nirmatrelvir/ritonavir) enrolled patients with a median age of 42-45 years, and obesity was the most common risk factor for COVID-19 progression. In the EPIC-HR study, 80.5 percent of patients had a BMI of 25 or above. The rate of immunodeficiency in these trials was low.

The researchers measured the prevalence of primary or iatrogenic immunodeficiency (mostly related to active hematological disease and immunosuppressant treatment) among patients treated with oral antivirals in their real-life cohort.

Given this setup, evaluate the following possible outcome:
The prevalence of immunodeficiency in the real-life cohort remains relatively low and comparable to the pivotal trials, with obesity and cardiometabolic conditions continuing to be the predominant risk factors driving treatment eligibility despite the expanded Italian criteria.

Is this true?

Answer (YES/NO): NO